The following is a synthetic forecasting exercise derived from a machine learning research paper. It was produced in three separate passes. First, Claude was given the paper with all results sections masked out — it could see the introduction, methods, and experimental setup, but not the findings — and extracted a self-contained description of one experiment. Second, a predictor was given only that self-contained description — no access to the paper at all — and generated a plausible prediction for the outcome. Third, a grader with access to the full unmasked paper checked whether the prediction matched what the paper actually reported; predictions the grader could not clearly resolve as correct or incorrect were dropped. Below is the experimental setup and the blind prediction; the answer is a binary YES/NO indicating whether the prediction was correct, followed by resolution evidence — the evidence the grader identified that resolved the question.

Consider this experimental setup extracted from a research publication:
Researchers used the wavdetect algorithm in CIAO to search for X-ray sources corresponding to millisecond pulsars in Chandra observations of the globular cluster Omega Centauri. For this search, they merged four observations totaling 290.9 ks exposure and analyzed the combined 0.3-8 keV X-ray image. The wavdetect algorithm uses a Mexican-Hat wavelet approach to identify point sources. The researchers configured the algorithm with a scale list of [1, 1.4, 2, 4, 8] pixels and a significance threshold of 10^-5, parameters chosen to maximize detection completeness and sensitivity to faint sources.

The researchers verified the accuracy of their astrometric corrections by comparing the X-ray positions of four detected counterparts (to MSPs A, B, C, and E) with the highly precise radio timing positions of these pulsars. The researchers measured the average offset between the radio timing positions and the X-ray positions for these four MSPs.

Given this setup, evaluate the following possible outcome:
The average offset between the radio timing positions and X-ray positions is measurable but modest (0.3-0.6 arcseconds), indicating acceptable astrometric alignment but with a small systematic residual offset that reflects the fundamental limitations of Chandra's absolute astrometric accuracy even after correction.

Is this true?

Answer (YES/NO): NO